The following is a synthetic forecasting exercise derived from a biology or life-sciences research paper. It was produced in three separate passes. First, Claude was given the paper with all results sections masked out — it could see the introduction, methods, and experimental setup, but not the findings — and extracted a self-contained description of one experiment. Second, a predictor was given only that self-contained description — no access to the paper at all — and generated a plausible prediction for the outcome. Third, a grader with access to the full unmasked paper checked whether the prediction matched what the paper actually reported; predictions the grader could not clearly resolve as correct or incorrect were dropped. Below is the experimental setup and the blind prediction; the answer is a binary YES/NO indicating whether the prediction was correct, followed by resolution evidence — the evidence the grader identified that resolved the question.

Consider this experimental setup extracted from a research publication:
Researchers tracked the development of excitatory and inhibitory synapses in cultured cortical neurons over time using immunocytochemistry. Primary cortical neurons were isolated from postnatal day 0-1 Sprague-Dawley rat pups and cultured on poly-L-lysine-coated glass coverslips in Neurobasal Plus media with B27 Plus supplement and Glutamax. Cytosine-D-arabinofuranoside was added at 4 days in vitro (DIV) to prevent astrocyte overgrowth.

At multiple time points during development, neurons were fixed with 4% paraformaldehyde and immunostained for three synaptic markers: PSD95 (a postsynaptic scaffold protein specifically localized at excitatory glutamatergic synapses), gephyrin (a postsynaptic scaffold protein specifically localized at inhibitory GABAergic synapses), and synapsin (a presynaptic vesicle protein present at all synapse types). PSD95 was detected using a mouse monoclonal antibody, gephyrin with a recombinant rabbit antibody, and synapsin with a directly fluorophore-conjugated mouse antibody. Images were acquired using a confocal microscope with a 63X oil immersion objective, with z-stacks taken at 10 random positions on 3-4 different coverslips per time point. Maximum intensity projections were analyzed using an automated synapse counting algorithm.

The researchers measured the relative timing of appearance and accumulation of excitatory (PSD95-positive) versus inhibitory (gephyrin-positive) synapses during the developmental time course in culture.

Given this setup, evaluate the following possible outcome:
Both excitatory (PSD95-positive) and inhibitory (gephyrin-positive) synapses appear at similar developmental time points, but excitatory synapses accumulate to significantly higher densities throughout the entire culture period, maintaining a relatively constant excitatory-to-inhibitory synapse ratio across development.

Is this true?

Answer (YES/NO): YES